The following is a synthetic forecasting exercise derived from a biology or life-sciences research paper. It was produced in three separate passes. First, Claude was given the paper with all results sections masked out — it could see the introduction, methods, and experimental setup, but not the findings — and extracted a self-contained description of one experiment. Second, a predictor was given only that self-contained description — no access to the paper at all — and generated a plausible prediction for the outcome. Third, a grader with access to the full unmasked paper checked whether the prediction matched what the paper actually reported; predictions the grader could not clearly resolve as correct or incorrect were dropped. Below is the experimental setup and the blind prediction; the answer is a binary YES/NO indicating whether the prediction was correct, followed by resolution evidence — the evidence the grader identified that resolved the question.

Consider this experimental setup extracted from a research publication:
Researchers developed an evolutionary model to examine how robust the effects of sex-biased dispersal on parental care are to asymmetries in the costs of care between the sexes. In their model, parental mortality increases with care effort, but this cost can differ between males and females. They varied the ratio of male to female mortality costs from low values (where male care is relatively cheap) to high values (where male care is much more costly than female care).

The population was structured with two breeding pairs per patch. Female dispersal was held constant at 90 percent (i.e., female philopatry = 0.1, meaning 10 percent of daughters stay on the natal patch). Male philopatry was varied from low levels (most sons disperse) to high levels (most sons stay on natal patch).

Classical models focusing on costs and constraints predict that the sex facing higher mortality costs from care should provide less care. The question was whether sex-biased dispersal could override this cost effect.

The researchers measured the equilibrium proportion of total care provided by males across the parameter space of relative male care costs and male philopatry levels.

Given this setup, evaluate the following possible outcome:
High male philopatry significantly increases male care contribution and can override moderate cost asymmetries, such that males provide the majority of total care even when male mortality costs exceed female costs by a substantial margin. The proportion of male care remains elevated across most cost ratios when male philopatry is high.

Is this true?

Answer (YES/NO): YES